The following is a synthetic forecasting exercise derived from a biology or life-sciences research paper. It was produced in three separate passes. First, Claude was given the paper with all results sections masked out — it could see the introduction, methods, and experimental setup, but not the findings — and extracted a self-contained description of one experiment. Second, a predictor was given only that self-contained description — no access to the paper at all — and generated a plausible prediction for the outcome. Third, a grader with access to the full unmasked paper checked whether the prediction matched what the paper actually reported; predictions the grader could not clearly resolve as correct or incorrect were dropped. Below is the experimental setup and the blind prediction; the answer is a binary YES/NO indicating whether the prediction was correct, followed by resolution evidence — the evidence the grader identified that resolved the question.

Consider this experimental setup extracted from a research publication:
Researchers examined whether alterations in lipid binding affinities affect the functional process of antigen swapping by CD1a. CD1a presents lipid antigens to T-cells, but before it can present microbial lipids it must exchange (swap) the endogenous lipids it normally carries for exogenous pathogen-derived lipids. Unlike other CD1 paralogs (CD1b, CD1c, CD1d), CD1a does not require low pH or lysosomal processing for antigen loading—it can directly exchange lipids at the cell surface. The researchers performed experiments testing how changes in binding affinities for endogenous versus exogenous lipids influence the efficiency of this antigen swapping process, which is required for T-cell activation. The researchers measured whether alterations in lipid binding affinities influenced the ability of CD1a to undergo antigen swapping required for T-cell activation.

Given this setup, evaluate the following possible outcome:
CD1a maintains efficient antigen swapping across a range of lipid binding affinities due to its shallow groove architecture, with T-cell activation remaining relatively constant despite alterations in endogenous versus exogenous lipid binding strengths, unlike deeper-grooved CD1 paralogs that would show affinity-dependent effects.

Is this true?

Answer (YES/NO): NO